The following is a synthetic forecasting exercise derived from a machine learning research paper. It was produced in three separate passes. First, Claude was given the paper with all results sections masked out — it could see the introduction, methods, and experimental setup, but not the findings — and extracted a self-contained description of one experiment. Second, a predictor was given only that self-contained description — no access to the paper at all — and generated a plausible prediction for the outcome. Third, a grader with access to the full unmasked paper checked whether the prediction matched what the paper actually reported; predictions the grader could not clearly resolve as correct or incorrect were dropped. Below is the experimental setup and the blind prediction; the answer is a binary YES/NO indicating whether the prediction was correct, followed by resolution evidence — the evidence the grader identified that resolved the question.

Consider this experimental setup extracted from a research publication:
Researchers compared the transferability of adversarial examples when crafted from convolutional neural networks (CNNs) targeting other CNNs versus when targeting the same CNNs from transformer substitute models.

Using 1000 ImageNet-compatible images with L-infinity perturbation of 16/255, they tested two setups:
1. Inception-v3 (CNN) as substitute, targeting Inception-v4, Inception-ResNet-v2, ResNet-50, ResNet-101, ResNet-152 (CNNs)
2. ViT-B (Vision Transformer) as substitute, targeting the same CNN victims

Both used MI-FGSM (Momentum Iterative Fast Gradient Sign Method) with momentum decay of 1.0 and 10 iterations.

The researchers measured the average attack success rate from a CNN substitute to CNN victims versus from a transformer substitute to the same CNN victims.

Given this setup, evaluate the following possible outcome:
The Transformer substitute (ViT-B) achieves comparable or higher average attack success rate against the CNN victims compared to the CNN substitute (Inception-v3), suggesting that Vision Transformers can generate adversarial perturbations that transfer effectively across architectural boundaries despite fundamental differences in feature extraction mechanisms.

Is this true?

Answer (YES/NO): YES